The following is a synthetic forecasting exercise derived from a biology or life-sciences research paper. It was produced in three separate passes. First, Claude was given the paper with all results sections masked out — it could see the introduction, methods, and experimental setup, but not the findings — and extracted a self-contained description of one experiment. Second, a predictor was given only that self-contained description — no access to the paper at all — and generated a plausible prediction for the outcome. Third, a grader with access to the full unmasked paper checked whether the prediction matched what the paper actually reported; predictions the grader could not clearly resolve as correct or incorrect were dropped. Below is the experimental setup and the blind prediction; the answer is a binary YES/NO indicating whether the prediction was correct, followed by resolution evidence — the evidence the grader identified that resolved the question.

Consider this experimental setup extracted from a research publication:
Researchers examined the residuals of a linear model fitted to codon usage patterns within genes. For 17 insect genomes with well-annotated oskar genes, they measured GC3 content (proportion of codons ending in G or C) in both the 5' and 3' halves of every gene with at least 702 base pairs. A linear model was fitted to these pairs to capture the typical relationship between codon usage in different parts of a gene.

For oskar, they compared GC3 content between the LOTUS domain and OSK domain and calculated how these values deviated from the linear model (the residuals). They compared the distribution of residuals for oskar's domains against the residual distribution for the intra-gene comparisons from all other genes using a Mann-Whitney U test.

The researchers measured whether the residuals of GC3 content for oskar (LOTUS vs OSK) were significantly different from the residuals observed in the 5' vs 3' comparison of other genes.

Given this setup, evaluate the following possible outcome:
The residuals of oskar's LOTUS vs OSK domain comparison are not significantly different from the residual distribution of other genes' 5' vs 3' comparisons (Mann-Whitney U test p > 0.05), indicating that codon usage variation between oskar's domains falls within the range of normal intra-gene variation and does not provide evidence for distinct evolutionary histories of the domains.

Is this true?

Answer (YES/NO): NO